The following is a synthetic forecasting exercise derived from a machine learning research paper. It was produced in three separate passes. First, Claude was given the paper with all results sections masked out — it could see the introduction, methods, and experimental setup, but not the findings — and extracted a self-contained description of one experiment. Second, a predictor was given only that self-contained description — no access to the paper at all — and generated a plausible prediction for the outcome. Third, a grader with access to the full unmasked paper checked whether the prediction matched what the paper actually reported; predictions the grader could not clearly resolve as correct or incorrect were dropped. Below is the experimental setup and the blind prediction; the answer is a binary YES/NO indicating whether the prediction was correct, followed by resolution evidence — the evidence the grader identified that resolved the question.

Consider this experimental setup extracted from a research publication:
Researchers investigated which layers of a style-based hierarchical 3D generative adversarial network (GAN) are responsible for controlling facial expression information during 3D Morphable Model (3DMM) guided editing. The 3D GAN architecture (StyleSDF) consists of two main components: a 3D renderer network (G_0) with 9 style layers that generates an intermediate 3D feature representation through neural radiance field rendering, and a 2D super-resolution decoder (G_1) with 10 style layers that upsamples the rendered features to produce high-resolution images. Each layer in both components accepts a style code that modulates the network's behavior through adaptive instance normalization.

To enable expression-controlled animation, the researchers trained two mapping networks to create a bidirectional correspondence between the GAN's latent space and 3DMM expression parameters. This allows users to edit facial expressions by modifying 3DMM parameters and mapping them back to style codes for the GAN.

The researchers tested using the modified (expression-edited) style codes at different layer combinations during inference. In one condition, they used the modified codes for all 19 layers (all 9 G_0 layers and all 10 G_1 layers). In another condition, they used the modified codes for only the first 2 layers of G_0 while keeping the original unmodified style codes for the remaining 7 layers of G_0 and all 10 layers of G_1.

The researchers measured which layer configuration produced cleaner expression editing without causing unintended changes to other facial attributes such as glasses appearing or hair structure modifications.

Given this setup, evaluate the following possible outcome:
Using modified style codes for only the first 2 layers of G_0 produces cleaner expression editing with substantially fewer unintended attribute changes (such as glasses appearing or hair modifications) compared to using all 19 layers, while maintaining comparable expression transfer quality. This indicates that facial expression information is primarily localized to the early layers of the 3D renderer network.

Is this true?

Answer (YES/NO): YES